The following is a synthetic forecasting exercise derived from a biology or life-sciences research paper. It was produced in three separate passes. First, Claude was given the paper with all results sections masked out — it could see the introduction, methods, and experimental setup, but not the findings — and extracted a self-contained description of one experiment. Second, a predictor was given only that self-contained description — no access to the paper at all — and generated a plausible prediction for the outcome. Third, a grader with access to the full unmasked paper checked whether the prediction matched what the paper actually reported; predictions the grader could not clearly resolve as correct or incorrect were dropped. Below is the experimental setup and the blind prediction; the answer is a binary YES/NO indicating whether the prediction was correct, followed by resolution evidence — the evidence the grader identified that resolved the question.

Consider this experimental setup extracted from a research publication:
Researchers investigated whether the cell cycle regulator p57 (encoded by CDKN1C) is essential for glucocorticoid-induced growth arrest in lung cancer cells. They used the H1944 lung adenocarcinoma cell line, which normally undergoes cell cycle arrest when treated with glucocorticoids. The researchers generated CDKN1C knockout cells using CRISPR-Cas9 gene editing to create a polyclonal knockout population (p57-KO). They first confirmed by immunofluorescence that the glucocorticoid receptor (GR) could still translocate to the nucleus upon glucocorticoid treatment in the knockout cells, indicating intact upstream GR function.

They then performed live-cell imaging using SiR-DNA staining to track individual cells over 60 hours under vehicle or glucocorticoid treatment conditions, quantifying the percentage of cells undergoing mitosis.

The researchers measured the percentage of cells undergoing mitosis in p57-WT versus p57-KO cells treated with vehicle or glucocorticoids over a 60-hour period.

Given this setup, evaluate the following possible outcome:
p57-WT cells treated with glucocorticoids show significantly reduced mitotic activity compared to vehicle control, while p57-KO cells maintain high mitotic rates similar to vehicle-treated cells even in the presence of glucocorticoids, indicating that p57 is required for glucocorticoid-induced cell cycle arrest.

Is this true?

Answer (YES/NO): YES